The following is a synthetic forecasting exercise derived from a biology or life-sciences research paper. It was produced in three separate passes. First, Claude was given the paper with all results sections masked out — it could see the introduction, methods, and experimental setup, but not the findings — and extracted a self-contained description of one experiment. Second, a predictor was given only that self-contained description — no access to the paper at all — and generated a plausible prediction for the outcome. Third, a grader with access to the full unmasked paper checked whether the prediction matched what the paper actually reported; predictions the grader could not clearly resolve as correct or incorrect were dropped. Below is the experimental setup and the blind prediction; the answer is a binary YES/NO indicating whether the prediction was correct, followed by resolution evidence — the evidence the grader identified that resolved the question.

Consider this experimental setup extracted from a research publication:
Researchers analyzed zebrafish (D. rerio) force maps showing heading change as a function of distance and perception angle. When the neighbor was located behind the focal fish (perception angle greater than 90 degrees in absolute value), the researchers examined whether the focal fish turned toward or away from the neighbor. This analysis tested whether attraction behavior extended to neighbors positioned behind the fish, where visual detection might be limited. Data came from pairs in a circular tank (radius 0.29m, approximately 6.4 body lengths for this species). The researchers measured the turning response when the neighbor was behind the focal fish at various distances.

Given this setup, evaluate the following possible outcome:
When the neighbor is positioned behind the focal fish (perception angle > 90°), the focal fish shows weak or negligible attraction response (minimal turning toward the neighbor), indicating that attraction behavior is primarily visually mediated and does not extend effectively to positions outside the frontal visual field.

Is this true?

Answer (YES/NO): NO